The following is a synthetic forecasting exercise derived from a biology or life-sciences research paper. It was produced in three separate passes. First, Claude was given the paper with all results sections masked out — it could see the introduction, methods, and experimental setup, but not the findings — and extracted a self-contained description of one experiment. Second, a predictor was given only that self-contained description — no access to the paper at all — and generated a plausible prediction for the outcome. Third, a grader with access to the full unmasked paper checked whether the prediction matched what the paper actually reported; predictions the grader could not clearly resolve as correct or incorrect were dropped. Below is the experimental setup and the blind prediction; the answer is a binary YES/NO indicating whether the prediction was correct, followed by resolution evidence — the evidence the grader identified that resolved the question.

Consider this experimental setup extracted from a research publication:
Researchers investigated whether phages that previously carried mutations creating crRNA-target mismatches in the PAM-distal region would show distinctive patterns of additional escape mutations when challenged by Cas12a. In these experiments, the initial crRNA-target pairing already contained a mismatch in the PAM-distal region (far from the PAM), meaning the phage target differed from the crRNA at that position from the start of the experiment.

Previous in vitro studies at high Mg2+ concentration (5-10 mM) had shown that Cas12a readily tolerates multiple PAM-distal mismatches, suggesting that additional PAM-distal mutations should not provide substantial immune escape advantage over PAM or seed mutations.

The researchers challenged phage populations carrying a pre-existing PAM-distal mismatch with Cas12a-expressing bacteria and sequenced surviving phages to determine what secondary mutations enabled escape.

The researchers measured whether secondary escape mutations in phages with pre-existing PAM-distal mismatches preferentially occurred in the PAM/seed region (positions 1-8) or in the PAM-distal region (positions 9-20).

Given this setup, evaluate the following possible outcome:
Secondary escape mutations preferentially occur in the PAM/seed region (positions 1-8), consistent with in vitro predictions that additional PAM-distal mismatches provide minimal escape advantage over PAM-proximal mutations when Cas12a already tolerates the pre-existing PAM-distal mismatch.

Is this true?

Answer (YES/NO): NO